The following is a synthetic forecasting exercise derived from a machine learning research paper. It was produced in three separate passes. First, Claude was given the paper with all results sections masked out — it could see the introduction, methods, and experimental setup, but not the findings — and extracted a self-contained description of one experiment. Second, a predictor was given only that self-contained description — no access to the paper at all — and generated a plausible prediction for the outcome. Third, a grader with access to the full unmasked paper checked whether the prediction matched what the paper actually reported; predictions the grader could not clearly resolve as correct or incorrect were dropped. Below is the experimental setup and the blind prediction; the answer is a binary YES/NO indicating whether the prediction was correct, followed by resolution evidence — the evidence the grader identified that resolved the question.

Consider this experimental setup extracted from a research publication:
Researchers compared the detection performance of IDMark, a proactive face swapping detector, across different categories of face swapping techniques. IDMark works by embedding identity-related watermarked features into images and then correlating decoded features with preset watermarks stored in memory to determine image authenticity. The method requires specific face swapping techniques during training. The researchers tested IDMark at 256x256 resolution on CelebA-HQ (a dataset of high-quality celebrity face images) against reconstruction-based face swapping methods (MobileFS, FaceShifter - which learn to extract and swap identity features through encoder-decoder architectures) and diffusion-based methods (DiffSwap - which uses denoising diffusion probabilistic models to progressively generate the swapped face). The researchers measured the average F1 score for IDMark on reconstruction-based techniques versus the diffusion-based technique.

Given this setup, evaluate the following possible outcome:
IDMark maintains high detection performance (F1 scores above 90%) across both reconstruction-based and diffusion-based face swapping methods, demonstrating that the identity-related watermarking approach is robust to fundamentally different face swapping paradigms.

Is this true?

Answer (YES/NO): NO